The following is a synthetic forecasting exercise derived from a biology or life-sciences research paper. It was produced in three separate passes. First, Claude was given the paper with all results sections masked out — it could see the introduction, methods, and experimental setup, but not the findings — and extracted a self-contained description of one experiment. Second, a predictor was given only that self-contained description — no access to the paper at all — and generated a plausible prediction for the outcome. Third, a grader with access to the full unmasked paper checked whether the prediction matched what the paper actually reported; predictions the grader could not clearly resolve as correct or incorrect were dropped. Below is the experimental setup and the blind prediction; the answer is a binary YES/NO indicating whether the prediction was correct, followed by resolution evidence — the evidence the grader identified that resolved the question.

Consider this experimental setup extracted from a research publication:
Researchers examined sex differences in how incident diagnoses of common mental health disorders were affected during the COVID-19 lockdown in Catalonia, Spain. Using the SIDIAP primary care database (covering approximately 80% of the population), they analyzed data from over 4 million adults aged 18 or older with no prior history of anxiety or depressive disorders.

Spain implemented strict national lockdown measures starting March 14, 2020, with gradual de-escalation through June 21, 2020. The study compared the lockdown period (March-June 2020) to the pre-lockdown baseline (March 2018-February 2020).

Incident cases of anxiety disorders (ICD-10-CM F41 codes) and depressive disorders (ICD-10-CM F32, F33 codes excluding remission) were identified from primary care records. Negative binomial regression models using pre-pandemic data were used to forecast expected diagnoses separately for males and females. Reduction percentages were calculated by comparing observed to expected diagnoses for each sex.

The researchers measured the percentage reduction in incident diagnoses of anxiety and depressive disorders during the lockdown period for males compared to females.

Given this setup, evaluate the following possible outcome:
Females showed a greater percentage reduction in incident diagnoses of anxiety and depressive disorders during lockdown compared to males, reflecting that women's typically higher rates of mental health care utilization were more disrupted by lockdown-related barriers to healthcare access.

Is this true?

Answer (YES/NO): YES